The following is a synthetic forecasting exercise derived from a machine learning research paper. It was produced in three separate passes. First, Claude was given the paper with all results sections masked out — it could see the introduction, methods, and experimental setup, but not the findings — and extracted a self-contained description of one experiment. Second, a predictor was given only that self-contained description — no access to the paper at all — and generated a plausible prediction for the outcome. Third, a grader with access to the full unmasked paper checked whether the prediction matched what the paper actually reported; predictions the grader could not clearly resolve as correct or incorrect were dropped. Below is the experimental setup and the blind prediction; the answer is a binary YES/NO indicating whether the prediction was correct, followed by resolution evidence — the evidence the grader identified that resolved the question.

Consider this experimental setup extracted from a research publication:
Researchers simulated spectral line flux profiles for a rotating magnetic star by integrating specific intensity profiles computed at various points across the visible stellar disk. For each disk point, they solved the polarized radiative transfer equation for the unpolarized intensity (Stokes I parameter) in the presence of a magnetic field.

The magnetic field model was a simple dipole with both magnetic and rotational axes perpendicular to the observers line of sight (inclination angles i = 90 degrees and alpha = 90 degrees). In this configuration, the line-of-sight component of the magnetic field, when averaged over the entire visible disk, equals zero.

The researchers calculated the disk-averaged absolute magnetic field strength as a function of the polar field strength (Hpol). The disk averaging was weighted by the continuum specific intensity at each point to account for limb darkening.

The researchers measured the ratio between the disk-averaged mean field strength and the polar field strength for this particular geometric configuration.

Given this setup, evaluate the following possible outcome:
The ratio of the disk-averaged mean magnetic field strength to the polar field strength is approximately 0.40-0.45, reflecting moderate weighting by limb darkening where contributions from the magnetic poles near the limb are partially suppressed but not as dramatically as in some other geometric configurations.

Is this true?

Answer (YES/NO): NO